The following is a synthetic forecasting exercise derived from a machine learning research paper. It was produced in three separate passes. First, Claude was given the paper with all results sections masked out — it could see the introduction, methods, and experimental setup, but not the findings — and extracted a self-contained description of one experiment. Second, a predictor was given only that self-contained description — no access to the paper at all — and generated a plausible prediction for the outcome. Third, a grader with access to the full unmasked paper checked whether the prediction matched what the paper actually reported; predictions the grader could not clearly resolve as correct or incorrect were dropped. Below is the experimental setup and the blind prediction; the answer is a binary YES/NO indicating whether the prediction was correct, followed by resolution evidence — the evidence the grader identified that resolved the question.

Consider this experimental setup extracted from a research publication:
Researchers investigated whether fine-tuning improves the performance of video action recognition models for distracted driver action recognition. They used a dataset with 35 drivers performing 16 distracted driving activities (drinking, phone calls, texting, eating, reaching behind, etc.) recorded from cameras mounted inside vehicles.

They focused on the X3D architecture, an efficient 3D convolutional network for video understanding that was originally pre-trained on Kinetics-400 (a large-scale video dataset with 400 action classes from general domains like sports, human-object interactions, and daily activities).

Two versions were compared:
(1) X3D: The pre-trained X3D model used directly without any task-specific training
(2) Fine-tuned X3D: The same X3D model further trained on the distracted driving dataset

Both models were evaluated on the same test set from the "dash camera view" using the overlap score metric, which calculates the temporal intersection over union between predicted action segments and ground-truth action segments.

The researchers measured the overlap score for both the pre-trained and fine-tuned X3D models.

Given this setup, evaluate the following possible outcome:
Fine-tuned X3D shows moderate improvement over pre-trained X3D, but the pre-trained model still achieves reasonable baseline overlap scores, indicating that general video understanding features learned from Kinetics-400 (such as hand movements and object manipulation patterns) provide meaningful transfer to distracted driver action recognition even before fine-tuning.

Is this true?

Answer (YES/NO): NO